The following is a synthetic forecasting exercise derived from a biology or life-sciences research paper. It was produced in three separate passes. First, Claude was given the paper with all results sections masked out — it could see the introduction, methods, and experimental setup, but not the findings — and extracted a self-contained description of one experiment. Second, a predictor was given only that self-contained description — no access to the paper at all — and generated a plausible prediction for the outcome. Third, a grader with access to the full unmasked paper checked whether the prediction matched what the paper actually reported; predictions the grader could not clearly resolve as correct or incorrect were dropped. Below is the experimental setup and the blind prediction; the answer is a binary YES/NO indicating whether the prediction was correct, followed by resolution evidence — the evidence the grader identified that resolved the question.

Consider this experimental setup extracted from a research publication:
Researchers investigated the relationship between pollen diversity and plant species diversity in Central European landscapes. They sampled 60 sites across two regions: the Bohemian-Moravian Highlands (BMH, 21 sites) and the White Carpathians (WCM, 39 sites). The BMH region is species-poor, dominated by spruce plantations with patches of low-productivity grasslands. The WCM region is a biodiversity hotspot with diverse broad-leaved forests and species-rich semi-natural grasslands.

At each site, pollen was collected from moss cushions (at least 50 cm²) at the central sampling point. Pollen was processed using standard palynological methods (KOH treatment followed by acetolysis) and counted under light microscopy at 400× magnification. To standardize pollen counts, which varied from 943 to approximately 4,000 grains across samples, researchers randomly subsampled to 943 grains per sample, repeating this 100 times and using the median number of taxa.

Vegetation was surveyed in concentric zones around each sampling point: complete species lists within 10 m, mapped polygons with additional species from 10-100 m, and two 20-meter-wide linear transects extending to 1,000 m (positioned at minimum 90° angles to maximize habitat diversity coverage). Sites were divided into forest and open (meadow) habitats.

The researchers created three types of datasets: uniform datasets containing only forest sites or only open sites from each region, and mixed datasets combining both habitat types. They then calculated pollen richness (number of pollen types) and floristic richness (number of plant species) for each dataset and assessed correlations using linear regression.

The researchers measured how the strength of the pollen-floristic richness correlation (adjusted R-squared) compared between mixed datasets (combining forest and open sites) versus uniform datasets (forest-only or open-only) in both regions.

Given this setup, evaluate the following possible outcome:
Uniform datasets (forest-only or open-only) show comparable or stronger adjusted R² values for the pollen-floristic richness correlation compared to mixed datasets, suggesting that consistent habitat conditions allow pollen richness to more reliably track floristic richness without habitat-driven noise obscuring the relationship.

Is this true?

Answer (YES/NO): NO